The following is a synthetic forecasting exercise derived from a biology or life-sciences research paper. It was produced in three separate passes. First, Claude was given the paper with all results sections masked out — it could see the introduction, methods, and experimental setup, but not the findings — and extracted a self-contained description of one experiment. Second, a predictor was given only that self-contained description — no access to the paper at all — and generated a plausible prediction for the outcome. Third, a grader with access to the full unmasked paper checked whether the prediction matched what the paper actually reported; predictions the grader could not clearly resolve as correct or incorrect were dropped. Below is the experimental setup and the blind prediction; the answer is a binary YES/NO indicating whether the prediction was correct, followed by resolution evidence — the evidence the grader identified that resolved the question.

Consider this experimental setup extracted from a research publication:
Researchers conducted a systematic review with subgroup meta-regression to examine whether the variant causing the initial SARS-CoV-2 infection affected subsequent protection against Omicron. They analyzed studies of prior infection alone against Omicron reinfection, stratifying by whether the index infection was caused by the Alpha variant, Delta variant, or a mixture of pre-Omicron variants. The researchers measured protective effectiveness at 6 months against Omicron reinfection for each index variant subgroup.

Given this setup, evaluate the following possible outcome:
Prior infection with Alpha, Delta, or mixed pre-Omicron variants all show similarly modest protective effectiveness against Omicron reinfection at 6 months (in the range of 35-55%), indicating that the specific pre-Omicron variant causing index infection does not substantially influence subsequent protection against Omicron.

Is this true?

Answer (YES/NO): YES